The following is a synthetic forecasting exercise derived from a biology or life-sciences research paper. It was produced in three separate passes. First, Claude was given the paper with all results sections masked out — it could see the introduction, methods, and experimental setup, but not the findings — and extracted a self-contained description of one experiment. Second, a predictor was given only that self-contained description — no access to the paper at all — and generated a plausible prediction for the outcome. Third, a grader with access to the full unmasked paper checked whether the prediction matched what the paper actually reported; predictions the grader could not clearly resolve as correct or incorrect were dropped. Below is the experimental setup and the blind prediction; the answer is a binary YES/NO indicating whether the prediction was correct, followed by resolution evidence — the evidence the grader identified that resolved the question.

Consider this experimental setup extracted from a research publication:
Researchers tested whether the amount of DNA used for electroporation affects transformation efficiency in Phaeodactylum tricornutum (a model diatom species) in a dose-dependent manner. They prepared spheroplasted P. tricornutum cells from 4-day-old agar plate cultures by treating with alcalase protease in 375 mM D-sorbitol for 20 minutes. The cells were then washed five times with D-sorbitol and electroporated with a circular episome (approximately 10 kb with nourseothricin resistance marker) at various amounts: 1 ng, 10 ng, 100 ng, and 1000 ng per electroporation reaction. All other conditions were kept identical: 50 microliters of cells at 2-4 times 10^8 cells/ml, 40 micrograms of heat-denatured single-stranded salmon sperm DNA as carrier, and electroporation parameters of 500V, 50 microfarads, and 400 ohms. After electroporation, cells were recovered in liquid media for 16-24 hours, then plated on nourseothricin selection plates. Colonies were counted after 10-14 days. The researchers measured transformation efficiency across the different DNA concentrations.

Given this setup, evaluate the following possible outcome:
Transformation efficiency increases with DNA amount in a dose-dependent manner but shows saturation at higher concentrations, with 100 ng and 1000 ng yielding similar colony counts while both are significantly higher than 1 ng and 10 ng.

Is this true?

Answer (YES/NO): NO